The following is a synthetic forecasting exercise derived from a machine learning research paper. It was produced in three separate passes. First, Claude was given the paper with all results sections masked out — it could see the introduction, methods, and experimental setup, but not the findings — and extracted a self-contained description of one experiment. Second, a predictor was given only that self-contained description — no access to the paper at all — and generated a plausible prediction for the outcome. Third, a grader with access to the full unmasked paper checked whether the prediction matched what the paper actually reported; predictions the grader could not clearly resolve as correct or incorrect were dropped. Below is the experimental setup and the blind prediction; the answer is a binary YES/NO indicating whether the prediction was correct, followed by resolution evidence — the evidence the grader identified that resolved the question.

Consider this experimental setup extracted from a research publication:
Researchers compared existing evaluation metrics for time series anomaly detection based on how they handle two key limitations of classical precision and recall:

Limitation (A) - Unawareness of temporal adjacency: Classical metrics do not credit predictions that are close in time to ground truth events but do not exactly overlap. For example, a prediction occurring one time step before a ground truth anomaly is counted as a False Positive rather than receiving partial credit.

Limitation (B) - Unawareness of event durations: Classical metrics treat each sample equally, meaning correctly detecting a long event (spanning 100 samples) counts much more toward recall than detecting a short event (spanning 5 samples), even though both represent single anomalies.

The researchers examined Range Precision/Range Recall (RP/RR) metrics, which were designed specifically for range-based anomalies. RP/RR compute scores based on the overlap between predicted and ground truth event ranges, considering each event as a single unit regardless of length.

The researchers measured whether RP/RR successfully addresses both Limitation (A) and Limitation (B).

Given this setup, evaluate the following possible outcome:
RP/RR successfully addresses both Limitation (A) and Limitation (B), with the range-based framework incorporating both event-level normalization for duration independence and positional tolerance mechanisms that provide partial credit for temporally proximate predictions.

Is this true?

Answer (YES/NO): NO